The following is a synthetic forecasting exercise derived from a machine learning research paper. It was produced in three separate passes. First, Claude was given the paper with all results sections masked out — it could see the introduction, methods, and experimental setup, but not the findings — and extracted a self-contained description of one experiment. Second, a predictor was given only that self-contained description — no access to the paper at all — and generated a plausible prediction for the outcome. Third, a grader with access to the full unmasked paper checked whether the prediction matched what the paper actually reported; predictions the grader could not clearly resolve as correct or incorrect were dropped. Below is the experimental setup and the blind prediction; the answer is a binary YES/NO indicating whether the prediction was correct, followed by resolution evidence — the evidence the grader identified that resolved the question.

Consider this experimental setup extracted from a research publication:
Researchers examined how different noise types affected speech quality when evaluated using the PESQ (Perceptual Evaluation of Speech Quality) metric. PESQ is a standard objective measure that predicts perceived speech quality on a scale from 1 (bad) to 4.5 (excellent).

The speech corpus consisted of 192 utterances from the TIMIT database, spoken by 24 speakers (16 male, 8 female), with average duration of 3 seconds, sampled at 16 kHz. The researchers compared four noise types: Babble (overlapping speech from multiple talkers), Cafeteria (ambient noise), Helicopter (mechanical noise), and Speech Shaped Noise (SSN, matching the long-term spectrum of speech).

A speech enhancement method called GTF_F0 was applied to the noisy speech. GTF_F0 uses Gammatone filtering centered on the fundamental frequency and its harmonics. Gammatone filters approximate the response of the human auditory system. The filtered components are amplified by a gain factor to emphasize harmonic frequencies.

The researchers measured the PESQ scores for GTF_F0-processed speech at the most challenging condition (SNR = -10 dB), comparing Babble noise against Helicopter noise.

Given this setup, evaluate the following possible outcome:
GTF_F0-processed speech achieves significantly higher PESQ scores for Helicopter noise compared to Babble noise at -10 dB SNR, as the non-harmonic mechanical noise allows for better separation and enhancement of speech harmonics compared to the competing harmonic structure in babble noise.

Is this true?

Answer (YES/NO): YES